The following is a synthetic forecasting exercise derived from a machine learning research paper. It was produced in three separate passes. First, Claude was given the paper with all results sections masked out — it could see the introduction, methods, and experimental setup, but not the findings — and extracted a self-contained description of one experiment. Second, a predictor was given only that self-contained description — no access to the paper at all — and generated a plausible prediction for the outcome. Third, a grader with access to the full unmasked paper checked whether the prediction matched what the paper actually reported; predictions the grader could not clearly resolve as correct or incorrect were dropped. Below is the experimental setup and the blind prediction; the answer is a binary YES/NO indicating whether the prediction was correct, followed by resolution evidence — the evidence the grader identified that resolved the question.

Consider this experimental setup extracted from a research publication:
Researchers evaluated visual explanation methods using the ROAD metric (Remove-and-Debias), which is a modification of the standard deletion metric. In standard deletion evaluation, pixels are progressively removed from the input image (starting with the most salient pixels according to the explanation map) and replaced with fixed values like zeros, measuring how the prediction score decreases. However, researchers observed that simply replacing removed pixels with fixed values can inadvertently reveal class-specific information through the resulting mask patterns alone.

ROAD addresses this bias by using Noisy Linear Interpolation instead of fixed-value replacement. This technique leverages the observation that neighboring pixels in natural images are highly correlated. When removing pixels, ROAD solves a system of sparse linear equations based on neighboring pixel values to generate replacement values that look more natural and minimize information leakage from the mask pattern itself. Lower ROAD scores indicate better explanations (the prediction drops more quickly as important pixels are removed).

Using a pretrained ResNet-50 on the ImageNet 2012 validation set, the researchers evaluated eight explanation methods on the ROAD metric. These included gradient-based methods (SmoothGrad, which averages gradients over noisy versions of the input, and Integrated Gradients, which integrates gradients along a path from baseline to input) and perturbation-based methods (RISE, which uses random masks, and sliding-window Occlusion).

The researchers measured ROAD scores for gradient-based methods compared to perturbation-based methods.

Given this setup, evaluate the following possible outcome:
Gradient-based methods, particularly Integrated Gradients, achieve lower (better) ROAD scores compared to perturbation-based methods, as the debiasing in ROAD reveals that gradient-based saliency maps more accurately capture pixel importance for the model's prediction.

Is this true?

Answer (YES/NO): NO